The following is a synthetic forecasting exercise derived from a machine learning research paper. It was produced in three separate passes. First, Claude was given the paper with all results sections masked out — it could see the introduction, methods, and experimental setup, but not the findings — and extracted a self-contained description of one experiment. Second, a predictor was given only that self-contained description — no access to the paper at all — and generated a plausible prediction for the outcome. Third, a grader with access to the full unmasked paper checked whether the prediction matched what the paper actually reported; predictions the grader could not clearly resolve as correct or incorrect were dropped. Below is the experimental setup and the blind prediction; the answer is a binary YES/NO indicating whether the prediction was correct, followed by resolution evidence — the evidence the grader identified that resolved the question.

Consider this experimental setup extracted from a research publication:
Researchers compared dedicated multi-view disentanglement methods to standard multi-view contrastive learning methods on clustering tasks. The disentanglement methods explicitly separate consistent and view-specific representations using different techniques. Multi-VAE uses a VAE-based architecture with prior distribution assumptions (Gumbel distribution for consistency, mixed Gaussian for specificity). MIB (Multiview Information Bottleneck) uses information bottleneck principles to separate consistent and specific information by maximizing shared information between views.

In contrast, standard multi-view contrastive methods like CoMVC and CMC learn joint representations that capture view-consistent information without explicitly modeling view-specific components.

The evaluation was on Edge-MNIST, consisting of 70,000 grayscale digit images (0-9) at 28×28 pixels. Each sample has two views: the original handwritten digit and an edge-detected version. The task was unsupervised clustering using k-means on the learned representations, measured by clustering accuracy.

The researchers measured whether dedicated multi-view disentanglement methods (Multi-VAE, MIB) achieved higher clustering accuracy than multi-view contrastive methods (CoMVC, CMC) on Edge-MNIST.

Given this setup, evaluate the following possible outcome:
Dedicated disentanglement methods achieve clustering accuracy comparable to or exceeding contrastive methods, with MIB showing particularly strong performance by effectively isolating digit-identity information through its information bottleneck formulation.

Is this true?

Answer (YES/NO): NO